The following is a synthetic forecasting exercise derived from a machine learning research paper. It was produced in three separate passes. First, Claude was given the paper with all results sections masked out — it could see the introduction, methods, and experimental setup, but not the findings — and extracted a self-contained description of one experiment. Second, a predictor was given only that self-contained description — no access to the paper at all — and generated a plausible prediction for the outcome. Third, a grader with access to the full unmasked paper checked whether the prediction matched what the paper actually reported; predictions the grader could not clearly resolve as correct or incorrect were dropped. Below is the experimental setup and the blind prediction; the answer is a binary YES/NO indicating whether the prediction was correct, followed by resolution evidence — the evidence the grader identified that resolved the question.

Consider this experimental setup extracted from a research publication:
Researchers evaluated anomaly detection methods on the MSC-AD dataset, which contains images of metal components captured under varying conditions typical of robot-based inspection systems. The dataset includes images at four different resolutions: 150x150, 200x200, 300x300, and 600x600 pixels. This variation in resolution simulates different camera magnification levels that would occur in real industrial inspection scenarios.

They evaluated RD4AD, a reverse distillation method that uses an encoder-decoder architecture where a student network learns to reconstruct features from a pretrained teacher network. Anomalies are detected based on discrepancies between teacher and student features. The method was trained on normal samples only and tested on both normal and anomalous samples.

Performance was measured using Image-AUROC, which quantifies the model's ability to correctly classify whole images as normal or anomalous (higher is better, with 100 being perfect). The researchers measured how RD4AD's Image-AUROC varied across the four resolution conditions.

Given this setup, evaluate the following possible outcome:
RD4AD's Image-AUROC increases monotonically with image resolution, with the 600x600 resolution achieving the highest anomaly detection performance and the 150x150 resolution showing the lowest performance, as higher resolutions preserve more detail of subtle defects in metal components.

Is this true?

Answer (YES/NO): NO